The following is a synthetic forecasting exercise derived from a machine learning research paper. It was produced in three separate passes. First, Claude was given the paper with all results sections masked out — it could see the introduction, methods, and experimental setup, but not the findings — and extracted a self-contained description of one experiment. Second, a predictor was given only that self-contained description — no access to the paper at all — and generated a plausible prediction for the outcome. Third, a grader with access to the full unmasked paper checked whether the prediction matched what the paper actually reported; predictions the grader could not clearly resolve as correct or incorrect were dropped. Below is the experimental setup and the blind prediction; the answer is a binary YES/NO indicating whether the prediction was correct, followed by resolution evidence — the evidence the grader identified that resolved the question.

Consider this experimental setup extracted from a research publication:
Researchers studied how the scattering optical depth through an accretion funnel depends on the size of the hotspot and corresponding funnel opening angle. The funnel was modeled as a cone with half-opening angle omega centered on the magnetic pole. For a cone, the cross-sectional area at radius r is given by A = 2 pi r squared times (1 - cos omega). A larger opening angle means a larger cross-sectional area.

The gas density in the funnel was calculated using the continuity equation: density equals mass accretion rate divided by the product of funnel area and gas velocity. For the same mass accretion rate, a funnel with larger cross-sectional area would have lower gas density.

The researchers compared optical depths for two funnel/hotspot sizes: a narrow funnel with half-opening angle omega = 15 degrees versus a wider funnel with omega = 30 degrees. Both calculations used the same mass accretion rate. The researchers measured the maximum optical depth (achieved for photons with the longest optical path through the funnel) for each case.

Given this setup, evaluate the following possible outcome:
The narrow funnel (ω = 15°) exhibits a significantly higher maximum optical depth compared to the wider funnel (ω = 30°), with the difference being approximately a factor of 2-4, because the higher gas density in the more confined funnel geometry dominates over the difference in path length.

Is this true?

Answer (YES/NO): YES